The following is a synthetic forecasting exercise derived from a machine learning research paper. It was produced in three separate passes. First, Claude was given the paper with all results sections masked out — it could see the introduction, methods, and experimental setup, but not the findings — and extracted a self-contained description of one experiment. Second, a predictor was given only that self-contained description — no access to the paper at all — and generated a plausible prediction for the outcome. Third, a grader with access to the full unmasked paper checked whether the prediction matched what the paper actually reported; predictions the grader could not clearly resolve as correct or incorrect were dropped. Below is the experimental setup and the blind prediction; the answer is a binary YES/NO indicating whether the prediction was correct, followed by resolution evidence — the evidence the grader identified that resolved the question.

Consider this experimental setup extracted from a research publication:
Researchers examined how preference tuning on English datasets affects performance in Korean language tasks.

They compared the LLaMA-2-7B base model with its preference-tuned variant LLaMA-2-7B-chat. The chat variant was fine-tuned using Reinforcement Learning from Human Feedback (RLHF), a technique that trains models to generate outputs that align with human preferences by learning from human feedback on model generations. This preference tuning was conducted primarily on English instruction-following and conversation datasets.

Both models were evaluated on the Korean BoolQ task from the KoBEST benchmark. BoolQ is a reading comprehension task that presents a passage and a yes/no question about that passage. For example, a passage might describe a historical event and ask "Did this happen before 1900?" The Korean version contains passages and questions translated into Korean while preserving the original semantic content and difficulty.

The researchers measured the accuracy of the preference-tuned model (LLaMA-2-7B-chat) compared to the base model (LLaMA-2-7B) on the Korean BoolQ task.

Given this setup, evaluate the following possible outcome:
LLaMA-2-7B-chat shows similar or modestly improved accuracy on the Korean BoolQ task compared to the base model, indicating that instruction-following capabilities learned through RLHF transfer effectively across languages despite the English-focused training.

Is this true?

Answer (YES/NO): NO